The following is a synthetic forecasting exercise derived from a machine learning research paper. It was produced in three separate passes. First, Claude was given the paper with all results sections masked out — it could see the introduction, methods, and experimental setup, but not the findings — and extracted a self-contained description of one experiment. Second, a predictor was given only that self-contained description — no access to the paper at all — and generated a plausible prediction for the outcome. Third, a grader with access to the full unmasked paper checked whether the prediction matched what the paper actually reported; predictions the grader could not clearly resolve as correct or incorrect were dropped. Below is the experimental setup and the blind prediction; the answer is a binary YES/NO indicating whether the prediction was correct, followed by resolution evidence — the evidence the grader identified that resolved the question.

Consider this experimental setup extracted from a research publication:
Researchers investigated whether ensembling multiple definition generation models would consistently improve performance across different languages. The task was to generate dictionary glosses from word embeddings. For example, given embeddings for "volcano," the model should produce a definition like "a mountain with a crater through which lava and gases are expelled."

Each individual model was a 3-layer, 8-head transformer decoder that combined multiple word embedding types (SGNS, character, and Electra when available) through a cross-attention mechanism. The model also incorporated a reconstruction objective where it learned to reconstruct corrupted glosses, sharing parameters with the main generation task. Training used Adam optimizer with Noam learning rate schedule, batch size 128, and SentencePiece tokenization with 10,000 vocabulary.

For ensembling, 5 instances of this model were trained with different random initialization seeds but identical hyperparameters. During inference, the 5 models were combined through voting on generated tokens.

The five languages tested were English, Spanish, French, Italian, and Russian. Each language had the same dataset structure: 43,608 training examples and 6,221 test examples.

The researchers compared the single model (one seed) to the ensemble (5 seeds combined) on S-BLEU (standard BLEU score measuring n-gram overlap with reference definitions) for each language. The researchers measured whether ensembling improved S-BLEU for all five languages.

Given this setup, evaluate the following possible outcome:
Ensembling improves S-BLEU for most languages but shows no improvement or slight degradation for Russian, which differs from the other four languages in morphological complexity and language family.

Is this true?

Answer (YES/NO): NO